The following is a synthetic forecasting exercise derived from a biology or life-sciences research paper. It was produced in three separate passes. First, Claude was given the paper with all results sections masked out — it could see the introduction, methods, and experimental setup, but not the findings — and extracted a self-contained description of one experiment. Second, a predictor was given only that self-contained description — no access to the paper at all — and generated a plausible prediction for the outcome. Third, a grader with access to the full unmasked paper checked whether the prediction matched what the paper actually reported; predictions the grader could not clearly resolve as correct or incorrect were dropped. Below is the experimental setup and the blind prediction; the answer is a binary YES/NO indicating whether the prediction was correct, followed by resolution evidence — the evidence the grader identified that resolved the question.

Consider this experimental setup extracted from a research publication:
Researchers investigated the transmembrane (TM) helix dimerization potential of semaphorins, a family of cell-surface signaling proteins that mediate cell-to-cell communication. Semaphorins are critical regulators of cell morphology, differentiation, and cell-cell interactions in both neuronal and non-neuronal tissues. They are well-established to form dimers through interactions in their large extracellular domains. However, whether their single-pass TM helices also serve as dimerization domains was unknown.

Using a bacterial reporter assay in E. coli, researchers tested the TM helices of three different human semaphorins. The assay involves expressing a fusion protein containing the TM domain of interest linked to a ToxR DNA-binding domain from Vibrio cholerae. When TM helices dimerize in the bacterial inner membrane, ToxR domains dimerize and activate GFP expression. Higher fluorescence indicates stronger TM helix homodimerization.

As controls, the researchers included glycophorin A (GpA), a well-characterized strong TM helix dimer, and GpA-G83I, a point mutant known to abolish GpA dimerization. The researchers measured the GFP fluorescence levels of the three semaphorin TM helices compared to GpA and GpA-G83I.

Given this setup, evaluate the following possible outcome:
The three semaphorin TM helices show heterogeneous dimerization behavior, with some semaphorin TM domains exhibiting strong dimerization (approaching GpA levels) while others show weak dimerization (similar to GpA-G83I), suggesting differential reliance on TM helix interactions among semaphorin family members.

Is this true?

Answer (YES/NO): NO